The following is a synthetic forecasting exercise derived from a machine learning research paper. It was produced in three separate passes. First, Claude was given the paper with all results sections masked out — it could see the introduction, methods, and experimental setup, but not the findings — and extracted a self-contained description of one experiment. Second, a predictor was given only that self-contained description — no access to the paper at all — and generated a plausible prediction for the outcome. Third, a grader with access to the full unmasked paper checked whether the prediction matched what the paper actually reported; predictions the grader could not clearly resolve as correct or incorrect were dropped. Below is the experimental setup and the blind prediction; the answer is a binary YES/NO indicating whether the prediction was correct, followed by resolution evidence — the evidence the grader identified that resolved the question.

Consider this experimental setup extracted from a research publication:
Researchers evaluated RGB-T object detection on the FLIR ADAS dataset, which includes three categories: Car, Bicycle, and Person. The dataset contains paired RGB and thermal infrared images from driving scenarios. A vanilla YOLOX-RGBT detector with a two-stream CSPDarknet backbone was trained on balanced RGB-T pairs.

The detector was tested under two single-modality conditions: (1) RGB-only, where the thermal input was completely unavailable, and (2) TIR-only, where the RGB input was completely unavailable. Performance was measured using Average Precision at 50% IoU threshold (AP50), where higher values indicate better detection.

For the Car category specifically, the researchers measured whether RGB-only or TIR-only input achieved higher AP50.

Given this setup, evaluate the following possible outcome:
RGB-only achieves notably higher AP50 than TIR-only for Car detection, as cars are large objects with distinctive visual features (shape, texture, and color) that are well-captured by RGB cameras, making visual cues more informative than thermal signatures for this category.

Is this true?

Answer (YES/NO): YES